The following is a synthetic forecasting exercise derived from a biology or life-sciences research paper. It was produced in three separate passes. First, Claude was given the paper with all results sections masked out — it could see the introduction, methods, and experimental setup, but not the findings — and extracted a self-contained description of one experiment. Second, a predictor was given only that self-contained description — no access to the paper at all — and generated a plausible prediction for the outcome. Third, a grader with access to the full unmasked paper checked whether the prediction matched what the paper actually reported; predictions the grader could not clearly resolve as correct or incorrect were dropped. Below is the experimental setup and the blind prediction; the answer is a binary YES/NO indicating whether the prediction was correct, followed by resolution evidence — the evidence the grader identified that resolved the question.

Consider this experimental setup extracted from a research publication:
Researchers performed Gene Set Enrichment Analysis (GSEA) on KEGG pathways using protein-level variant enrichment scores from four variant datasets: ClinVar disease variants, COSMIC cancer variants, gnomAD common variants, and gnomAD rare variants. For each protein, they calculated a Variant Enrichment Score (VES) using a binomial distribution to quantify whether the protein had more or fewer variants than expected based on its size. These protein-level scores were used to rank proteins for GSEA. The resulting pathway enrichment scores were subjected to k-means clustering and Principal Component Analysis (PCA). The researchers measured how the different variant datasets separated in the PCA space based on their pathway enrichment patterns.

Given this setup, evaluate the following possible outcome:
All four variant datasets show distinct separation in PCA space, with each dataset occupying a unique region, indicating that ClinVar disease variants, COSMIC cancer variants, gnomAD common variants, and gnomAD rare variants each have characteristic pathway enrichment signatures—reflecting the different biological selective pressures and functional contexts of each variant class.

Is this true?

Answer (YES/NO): NO